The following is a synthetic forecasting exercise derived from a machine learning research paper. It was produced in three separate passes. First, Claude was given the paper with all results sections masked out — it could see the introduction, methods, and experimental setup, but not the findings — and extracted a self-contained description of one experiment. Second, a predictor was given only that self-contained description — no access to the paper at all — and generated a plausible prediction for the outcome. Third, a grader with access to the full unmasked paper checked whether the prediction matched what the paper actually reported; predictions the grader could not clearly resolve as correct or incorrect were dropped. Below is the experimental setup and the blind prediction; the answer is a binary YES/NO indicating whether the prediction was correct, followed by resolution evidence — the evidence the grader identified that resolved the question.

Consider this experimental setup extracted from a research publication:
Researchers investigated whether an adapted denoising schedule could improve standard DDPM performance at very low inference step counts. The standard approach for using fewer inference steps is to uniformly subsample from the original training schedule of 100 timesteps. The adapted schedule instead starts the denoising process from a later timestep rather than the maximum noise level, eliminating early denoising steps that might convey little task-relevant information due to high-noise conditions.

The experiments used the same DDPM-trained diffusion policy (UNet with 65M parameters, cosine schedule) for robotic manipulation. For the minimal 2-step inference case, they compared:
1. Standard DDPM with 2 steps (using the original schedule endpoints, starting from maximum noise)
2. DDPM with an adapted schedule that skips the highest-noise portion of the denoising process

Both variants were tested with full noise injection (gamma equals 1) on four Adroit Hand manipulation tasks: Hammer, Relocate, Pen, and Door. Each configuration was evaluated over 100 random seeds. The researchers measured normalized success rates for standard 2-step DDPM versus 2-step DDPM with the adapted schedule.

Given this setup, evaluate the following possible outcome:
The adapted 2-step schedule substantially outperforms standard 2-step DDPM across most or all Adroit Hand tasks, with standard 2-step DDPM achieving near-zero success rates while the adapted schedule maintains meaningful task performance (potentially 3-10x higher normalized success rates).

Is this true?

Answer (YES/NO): YES